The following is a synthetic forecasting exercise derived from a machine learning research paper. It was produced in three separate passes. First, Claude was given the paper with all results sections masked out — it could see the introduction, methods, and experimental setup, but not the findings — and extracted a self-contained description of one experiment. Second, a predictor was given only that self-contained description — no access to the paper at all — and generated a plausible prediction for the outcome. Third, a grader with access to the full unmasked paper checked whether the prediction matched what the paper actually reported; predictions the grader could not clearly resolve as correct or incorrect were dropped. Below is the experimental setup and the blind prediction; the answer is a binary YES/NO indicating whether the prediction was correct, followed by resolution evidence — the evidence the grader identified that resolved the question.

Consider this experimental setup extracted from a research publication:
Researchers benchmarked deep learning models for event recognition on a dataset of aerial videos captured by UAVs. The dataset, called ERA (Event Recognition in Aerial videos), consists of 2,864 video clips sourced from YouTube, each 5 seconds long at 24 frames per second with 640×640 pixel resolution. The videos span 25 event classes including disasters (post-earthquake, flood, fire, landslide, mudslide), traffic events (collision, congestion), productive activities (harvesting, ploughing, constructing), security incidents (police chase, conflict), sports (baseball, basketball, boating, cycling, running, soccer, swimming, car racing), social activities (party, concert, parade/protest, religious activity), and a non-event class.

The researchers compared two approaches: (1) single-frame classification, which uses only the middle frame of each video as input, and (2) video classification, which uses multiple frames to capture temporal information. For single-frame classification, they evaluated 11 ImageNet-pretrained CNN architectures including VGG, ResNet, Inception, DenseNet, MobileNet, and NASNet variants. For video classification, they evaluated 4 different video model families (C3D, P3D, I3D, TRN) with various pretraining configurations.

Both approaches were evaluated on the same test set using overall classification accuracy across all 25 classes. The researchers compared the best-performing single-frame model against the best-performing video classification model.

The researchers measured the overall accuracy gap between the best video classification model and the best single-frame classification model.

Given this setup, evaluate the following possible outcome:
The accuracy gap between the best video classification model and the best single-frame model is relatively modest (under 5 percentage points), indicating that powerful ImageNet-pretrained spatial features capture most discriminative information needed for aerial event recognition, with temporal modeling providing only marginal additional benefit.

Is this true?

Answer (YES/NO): YES